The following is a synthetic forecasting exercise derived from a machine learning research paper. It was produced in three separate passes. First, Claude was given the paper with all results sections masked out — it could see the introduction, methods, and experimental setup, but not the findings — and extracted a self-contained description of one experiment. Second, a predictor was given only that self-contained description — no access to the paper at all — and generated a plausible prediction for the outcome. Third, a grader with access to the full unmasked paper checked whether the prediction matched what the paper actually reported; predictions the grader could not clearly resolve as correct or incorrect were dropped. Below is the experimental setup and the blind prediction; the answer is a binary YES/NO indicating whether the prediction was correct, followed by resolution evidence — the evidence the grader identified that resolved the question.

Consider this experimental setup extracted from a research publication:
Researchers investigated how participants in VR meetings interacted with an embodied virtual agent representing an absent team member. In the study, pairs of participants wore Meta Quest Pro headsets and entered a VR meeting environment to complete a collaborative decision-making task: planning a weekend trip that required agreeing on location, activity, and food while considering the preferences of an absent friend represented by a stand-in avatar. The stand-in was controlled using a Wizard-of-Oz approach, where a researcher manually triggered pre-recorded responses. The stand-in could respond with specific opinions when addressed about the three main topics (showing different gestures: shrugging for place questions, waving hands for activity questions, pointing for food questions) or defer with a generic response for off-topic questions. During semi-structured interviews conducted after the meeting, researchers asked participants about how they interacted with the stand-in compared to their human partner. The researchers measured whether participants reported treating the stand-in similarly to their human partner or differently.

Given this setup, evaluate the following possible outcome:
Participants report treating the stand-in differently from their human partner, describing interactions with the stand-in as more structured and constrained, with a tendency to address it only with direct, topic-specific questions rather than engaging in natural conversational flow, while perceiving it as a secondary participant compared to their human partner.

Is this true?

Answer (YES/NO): NO